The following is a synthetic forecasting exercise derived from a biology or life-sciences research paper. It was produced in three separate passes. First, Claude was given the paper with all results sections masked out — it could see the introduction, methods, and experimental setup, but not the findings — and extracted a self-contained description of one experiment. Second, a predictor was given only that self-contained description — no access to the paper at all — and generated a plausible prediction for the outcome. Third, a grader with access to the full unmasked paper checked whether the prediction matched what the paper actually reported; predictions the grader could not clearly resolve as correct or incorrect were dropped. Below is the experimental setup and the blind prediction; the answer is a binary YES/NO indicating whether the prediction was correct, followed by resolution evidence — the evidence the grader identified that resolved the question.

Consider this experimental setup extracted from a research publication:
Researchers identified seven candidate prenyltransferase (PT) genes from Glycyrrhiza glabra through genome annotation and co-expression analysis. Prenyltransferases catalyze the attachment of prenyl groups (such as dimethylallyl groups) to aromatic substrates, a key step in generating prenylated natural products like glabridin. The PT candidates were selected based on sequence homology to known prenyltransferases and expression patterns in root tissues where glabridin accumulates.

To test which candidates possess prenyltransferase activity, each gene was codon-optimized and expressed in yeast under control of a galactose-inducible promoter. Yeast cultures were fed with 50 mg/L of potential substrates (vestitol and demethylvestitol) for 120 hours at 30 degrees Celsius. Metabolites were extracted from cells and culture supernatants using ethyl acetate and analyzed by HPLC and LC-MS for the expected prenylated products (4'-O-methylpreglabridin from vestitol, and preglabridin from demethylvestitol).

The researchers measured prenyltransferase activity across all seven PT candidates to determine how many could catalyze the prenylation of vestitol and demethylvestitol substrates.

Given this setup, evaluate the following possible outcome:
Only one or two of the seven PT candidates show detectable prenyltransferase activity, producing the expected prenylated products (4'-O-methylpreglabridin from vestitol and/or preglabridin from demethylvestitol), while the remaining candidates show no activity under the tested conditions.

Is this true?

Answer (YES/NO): YES